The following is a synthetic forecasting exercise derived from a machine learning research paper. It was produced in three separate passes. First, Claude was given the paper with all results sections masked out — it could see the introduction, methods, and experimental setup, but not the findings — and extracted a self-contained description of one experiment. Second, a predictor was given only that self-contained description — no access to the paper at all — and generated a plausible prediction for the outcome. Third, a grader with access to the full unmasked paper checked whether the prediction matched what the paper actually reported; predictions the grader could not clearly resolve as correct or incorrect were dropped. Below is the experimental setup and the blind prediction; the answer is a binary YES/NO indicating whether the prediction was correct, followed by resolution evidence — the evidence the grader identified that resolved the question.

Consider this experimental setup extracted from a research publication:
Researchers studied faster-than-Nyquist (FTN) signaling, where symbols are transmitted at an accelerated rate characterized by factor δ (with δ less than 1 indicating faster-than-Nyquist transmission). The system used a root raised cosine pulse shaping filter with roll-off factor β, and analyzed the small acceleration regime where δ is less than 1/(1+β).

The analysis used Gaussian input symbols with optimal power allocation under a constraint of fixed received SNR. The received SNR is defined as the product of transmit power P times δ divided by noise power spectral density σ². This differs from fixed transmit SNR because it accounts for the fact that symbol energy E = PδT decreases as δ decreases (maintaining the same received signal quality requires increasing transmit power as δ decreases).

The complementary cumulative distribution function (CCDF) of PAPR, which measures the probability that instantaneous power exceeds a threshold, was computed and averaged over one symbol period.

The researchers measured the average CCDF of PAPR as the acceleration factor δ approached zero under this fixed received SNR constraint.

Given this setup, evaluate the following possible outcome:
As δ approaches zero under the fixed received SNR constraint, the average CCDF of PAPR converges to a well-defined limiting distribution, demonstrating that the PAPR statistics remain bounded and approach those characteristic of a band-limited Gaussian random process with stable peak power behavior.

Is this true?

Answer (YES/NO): NO